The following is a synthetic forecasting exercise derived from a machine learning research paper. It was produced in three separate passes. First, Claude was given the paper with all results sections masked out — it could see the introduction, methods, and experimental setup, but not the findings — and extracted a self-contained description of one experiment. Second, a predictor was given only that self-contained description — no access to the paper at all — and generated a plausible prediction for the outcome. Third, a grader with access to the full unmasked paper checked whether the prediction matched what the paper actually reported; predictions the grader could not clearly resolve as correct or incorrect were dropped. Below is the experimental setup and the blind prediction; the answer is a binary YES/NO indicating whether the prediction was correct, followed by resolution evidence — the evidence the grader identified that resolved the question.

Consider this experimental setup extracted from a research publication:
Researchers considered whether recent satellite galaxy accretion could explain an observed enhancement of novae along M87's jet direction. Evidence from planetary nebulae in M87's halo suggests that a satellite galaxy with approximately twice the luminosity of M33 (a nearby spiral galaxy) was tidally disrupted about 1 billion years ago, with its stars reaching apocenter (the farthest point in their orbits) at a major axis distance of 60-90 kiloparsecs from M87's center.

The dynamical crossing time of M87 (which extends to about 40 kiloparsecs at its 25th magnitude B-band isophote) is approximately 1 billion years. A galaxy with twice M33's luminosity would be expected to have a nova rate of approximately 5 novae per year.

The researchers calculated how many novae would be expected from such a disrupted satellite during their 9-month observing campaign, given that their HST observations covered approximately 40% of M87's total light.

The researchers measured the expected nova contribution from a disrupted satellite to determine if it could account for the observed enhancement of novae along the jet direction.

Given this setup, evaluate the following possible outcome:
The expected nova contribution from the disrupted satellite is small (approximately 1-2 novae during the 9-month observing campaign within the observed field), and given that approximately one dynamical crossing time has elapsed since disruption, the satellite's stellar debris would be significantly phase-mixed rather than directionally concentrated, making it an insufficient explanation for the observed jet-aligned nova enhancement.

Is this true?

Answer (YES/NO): NO